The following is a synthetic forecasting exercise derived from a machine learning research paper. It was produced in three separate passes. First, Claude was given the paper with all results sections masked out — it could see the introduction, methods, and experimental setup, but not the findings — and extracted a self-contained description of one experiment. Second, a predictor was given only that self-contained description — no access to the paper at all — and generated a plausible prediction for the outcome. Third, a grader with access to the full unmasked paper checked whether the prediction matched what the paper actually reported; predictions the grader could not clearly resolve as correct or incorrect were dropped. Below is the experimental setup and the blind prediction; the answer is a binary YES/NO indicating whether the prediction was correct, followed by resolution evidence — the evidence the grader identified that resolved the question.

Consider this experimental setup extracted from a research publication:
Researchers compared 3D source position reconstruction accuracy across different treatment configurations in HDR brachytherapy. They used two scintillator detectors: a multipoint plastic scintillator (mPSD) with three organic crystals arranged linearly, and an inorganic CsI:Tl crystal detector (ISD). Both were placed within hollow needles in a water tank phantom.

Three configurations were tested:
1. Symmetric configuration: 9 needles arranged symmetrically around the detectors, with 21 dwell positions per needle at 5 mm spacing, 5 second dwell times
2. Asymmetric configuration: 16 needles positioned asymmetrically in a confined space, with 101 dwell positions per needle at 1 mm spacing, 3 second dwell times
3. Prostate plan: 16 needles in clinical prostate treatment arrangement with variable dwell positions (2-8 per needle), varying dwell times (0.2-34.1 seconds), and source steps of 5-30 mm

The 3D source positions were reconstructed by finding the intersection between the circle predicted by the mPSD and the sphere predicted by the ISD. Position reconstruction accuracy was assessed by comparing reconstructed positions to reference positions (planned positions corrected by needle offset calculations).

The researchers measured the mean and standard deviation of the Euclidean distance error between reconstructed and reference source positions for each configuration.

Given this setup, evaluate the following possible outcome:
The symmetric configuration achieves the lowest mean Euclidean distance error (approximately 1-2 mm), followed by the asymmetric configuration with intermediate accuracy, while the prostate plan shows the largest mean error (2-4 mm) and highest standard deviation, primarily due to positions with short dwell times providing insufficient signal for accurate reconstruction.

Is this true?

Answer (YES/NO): NO